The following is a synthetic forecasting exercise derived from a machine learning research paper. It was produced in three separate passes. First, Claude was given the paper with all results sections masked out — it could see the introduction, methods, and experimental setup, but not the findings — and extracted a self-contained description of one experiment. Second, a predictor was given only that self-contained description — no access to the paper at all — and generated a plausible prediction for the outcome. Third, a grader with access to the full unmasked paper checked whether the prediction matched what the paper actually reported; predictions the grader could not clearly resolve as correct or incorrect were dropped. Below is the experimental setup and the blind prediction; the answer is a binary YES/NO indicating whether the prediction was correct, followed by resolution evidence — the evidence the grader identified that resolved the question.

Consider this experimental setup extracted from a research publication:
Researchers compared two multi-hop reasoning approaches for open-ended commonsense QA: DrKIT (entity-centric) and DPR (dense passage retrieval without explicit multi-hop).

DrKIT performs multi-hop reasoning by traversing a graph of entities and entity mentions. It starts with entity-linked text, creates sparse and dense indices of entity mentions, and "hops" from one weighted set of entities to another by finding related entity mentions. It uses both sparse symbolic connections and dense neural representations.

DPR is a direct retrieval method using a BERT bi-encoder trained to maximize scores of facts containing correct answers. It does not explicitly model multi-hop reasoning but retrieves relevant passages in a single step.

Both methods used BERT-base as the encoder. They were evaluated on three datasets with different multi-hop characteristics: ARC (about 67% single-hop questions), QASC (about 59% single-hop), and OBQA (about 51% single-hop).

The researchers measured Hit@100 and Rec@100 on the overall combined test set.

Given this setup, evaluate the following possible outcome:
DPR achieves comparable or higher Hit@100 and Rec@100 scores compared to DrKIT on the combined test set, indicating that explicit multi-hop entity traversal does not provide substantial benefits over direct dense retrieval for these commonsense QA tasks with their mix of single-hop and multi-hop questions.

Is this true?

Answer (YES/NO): NO